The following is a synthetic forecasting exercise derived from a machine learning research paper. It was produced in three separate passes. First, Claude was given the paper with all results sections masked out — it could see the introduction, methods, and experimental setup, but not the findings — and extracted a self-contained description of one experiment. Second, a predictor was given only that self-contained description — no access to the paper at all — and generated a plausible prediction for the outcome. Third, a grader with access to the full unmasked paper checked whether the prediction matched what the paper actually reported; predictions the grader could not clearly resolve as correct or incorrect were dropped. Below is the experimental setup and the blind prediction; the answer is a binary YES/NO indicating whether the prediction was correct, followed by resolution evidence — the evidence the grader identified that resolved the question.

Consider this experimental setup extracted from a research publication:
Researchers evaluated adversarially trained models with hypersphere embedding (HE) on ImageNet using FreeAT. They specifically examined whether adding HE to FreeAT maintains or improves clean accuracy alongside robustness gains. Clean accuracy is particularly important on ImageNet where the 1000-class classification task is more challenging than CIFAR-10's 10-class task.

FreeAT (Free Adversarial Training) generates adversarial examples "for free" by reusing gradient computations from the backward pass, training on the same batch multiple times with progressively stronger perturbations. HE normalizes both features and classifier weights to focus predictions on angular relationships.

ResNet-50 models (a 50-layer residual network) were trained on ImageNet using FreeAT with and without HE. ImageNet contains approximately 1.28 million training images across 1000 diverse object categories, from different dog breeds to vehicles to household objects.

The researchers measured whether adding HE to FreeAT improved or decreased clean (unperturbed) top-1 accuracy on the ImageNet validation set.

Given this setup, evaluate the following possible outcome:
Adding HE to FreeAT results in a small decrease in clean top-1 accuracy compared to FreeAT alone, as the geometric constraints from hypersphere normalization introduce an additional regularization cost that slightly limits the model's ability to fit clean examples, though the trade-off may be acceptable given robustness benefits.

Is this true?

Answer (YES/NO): NO